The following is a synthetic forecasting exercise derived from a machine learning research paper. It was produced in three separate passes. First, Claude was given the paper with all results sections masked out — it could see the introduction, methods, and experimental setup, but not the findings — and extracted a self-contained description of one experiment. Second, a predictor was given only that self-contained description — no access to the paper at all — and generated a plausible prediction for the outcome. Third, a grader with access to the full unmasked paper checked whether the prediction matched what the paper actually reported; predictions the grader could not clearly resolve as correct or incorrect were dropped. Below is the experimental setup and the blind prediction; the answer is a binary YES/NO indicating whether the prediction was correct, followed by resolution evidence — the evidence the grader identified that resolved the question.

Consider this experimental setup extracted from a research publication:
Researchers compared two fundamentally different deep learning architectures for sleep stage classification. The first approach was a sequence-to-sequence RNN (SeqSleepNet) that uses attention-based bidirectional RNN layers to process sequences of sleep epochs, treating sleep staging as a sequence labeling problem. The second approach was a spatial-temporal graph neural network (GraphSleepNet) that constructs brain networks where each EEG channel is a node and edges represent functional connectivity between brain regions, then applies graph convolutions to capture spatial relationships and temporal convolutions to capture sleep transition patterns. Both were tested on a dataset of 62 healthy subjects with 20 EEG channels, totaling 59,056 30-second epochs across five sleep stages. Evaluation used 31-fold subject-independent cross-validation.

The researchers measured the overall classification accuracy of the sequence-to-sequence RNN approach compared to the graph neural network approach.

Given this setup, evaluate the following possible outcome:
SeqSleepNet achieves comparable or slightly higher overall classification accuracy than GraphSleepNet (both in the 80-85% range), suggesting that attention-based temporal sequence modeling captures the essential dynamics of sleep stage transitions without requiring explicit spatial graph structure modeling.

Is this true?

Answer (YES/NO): NO